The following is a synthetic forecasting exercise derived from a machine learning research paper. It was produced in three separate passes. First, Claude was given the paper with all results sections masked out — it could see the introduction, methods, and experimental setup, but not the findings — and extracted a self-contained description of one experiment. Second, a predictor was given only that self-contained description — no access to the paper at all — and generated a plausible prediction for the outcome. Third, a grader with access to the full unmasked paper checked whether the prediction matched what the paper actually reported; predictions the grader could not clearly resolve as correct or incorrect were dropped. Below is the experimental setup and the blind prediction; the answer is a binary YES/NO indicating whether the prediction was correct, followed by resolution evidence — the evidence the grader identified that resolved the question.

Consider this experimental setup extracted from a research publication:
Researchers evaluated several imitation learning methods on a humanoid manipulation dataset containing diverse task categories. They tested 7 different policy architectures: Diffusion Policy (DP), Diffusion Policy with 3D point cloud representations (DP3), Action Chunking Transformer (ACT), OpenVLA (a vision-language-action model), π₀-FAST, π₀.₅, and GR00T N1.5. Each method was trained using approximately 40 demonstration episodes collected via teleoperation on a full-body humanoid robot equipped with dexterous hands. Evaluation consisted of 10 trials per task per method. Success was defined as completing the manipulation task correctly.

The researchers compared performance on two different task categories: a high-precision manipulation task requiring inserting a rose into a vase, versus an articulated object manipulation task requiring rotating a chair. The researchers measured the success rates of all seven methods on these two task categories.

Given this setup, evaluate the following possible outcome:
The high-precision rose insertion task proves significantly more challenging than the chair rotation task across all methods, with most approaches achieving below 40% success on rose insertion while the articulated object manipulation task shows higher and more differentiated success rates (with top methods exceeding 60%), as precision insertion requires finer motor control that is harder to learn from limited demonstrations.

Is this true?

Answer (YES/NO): YES